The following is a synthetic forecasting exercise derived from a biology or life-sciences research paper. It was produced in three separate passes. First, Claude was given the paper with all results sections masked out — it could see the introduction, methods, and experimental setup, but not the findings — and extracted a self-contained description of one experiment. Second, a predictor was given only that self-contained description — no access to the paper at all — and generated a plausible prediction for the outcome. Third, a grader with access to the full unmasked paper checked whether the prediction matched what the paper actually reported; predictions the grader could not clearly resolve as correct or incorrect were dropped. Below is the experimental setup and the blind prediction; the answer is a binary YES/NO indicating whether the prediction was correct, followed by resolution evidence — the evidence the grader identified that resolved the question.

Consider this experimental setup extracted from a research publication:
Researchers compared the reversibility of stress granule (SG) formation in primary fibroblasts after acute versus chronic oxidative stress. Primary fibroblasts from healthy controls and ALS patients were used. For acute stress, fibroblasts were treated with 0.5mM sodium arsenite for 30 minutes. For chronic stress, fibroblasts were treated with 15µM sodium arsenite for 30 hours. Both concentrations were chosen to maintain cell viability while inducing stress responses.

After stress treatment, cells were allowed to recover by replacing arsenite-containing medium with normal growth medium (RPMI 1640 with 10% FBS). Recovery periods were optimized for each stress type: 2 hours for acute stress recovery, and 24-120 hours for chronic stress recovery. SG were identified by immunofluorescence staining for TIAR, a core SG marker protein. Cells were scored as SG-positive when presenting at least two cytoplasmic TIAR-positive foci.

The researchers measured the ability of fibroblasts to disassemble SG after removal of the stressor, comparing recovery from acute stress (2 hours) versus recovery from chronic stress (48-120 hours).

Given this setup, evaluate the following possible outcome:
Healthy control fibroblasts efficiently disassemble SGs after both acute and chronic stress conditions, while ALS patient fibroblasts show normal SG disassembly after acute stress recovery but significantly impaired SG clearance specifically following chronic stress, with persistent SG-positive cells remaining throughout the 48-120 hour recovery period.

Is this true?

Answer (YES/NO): NO